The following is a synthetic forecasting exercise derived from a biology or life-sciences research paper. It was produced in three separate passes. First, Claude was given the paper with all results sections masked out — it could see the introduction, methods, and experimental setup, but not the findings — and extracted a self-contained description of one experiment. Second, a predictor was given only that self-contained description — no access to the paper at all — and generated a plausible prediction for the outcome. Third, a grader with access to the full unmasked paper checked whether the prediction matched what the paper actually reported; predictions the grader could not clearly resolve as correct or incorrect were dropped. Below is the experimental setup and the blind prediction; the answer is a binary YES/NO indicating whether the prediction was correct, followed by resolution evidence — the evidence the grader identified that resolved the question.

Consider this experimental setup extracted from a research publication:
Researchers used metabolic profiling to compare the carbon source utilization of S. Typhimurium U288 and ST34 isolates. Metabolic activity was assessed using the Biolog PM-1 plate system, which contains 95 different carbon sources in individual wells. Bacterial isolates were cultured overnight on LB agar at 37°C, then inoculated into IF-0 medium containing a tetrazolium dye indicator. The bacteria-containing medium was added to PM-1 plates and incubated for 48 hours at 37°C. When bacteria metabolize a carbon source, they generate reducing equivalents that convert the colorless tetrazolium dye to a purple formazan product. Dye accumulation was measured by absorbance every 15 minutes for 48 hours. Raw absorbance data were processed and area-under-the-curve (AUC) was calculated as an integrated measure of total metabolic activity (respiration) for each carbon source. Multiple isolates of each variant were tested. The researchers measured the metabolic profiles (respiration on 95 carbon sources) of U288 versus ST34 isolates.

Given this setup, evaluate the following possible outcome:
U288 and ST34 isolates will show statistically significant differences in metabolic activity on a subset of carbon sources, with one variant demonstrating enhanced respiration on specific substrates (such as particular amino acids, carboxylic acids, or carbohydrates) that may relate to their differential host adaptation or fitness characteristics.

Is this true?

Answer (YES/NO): NO